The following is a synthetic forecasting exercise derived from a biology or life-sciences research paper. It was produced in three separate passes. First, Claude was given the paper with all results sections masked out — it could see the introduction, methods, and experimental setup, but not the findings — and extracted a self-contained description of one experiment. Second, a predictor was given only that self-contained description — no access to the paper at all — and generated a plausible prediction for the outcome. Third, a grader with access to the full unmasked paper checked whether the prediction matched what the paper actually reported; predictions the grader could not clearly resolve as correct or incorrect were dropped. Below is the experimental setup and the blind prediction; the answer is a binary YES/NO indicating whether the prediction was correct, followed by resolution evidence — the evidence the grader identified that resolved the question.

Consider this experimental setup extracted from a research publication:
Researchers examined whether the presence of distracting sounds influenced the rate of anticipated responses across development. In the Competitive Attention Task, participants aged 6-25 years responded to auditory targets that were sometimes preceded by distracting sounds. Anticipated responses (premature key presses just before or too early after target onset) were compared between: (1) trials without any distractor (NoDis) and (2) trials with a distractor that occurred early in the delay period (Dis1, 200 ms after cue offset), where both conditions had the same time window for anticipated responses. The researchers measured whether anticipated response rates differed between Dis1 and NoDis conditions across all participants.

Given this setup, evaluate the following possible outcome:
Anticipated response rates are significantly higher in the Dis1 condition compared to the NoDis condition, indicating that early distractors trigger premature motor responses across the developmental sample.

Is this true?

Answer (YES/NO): YES